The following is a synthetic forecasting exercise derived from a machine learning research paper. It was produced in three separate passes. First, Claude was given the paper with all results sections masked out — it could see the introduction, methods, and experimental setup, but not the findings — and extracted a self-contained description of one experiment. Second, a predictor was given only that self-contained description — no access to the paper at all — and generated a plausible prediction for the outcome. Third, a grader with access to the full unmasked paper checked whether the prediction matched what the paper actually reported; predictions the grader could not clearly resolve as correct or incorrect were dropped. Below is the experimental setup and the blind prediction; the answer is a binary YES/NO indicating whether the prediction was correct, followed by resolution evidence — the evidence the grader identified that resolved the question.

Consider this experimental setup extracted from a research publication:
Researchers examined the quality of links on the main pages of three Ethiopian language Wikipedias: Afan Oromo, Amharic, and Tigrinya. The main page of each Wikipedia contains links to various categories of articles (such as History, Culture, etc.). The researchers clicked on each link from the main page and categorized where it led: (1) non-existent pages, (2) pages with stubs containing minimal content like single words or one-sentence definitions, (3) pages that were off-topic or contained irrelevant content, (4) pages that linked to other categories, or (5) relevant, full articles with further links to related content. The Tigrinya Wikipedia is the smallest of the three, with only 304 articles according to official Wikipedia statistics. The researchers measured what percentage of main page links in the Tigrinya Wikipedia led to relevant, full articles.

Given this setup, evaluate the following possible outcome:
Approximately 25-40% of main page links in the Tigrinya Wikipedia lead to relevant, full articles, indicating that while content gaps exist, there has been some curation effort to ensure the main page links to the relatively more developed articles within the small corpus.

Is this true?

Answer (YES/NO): NO